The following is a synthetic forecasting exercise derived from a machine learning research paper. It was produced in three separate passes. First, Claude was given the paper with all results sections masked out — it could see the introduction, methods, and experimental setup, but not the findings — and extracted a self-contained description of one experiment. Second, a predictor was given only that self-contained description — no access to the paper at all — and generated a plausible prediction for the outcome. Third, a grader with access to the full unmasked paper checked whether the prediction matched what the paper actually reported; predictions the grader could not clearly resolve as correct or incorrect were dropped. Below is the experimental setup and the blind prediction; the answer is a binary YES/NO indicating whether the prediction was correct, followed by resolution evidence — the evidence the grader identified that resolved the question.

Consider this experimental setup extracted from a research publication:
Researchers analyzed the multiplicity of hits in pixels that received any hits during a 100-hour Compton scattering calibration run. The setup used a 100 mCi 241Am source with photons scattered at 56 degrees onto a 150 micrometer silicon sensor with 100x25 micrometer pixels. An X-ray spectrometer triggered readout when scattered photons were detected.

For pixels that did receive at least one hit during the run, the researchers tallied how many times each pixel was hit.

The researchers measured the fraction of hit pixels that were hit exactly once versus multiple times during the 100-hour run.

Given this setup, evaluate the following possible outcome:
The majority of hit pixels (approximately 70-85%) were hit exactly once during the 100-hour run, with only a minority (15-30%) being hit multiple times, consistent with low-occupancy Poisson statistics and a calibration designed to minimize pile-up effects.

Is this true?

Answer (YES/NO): NO